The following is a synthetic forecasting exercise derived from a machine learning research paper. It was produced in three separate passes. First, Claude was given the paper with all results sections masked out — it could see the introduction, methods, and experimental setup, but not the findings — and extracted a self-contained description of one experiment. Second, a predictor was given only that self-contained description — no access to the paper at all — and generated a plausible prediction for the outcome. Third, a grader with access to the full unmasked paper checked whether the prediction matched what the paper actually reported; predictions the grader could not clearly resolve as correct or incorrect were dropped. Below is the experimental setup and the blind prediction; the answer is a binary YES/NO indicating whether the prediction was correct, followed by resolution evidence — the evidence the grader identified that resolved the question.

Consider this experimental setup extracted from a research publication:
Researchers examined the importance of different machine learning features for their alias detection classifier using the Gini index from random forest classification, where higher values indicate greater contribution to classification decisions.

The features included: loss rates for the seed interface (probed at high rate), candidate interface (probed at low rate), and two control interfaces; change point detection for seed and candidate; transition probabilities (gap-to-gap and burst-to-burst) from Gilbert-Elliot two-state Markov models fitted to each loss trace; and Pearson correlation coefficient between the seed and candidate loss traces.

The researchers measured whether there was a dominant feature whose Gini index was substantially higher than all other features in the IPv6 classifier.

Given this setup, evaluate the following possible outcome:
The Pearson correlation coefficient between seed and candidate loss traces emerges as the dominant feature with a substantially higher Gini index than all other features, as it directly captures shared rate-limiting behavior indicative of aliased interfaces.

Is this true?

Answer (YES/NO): NO